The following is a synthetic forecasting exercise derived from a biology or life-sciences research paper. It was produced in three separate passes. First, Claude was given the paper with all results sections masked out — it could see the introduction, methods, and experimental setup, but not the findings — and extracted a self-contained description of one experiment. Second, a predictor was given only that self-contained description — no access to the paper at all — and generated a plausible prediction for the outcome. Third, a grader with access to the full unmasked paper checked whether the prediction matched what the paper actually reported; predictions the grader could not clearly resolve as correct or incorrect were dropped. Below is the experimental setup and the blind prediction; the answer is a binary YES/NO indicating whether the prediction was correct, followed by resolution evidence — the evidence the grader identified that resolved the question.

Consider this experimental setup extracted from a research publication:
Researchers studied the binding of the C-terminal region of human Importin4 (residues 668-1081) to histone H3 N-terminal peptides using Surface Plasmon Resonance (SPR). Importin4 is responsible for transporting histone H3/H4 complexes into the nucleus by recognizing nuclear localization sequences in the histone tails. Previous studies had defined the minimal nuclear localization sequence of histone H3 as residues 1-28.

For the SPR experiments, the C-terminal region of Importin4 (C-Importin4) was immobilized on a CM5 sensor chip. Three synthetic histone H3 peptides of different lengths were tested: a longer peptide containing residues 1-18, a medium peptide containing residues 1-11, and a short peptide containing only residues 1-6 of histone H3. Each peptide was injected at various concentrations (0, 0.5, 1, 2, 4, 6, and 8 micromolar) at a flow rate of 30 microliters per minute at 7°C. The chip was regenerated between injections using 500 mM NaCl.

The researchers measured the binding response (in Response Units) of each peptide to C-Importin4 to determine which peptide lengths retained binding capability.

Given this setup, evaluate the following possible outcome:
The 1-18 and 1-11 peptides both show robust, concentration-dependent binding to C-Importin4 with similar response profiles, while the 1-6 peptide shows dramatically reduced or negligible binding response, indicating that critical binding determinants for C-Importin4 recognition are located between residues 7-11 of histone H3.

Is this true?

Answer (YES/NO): NO